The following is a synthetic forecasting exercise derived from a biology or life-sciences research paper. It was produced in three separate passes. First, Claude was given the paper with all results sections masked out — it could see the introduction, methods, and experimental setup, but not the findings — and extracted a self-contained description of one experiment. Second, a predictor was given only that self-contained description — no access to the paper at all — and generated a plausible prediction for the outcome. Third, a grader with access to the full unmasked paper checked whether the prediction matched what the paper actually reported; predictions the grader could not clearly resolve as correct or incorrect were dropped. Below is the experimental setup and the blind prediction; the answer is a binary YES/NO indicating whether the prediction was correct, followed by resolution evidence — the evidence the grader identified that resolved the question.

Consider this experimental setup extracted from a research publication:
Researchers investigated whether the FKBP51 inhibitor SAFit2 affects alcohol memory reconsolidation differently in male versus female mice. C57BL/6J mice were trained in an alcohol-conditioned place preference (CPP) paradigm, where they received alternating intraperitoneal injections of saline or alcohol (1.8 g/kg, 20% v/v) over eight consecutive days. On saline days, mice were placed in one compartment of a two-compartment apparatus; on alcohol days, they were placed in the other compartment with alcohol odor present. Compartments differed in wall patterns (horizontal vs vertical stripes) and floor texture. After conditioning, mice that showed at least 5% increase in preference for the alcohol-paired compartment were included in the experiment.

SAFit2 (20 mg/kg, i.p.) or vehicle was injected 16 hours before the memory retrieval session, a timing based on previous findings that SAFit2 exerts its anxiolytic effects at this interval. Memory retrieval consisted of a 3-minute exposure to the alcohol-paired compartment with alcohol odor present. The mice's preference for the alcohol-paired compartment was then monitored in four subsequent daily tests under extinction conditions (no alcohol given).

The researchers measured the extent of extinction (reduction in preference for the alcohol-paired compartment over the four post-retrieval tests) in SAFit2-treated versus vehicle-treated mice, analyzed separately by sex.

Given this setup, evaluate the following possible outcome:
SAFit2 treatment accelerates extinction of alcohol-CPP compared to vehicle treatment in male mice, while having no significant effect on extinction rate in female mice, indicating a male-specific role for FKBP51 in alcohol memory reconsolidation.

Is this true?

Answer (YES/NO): NO